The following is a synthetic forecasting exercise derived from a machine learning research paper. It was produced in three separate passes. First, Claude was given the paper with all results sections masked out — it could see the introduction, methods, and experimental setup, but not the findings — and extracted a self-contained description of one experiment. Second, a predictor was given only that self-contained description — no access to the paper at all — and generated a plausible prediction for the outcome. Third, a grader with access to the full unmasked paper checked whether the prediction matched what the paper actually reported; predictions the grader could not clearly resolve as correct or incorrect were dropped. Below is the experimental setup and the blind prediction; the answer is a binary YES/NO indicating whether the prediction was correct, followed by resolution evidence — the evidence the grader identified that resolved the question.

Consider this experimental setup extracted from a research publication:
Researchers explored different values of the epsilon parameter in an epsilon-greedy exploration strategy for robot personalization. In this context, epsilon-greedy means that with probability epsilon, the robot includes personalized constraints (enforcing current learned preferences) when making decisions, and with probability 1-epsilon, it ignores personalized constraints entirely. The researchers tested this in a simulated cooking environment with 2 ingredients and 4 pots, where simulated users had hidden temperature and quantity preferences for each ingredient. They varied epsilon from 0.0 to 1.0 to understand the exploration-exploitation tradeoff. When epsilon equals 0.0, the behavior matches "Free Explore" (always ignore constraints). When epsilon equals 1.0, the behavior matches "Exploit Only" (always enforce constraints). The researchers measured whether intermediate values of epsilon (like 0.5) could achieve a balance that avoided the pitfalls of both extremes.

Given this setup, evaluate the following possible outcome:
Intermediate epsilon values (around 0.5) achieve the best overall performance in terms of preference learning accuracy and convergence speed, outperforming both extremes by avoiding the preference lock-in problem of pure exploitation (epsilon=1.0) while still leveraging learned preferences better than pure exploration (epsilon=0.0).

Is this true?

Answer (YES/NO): NO